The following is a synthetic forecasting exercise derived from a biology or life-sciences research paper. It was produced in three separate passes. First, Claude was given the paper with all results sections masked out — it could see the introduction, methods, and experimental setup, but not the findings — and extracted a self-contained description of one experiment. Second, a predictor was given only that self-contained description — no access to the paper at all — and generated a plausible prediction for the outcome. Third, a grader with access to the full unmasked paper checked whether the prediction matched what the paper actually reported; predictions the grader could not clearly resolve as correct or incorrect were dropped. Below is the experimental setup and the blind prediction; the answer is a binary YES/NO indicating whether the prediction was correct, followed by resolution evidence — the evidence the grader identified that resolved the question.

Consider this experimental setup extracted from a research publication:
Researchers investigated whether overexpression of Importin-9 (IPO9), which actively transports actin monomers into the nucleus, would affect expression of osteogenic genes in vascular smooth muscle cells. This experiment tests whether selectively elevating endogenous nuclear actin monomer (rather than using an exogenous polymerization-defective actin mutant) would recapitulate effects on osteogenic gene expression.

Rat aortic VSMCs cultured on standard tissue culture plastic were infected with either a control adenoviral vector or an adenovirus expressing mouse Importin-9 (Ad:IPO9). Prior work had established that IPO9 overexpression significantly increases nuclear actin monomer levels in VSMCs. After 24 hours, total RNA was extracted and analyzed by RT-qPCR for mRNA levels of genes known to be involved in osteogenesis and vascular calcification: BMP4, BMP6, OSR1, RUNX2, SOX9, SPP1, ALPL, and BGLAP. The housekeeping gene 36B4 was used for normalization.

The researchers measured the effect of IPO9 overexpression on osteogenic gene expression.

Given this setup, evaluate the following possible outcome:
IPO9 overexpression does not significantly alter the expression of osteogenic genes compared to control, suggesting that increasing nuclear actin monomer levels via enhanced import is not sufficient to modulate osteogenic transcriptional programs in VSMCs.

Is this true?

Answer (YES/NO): NO